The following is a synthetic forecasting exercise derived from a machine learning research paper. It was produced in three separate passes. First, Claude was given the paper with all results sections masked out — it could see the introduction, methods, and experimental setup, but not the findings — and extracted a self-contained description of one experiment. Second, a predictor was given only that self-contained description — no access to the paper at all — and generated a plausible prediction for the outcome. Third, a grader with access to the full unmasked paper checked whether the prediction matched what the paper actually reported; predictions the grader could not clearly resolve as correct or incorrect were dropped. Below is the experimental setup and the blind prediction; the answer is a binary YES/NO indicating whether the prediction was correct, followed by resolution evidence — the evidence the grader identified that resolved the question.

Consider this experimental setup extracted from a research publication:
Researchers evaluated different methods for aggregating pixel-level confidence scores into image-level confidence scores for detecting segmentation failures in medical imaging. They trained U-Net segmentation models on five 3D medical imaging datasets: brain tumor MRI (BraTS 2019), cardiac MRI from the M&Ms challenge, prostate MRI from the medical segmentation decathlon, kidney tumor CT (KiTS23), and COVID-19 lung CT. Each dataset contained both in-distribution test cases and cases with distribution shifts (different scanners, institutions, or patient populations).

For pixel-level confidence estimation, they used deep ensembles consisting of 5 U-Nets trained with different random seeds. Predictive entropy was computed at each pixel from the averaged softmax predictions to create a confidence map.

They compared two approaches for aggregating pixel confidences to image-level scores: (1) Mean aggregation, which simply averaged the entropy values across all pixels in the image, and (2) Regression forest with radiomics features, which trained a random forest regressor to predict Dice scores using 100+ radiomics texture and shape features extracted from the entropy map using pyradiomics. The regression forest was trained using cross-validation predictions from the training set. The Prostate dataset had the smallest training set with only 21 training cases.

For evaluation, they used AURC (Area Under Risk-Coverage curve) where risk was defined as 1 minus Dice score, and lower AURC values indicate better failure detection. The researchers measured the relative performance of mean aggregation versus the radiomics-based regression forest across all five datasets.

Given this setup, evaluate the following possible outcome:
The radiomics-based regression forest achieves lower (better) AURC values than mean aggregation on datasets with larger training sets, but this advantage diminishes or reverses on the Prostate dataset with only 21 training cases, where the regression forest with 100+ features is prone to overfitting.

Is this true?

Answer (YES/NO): YES